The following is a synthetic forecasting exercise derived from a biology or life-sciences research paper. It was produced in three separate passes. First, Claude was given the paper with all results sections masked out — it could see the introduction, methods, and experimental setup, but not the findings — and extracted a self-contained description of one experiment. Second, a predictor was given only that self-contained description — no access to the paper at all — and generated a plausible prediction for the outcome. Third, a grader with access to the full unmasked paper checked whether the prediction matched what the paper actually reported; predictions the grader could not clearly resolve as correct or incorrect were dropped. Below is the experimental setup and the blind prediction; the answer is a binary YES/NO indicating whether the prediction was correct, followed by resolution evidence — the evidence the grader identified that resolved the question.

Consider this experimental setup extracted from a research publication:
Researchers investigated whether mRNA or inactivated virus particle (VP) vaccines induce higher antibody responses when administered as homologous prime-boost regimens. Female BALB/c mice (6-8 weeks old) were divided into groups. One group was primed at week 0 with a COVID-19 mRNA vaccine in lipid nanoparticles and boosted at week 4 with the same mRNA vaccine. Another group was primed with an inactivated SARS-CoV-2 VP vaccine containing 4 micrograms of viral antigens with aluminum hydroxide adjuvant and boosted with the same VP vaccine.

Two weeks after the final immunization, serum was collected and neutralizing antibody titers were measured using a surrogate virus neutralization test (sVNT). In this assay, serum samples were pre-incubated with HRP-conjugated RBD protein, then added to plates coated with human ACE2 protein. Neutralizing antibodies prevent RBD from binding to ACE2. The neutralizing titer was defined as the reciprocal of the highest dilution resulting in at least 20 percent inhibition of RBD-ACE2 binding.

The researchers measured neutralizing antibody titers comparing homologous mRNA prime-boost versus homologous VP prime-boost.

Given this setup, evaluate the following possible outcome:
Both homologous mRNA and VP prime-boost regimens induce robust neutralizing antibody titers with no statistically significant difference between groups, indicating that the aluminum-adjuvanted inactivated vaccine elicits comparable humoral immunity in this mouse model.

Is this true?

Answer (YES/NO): NO